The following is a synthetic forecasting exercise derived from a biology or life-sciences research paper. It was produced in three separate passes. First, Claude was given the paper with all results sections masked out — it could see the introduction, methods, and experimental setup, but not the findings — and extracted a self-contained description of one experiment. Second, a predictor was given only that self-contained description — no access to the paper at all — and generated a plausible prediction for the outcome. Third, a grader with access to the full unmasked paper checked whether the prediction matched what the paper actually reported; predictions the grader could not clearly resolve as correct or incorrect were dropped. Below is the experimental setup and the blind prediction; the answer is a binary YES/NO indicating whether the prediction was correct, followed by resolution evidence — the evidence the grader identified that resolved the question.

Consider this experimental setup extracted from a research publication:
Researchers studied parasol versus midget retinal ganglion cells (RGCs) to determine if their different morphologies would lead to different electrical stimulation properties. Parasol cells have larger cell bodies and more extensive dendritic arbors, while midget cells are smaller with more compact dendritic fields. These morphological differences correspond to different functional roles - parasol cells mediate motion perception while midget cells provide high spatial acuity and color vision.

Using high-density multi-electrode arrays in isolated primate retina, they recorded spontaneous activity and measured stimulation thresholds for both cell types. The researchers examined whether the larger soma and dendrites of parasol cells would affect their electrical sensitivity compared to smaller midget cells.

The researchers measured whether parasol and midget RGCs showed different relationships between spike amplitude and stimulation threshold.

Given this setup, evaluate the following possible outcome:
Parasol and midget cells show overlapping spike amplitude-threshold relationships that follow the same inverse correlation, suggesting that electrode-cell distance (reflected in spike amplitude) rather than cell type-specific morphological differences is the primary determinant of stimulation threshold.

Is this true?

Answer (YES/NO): NO